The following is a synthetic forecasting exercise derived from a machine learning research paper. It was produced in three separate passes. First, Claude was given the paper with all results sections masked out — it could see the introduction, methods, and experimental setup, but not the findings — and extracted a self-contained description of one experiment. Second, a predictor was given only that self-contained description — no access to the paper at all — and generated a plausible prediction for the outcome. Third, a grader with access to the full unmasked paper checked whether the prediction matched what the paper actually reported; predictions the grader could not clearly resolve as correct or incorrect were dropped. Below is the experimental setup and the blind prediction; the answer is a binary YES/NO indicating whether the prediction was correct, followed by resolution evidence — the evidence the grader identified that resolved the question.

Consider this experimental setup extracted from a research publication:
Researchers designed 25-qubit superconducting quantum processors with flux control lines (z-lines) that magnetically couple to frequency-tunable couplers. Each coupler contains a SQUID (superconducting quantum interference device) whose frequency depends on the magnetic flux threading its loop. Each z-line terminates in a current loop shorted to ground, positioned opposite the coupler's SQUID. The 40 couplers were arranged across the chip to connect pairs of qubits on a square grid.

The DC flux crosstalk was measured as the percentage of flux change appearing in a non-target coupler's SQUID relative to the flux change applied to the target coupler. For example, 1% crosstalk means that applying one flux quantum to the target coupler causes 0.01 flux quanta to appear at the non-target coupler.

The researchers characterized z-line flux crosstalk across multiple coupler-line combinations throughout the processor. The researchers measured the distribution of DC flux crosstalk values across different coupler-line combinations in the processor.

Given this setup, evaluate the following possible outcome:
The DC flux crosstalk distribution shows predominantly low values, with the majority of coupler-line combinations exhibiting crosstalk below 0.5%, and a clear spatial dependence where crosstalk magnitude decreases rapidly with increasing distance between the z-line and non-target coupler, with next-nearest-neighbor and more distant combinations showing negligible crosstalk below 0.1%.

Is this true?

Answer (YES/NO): YES